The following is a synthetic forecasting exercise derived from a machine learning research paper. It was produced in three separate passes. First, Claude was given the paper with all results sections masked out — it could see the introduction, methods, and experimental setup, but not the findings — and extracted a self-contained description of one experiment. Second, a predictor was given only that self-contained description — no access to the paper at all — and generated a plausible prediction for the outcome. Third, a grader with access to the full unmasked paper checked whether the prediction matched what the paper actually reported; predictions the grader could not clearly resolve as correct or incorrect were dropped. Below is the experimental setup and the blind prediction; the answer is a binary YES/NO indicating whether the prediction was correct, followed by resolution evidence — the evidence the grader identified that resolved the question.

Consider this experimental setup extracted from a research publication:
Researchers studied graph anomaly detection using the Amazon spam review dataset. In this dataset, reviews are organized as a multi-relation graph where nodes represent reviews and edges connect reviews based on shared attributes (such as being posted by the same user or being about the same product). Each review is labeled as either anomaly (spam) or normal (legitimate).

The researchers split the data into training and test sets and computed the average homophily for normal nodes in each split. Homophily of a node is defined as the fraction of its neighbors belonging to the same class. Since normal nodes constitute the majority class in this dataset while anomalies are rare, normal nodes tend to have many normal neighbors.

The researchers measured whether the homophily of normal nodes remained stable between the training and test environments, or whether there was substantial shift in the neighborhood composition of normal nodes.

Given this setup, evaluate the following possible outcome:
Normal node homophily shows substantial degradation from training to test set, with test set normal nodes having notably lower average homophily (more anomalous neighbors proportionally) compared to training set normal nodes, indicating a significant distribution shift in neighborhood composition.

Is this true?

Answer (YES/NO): NO